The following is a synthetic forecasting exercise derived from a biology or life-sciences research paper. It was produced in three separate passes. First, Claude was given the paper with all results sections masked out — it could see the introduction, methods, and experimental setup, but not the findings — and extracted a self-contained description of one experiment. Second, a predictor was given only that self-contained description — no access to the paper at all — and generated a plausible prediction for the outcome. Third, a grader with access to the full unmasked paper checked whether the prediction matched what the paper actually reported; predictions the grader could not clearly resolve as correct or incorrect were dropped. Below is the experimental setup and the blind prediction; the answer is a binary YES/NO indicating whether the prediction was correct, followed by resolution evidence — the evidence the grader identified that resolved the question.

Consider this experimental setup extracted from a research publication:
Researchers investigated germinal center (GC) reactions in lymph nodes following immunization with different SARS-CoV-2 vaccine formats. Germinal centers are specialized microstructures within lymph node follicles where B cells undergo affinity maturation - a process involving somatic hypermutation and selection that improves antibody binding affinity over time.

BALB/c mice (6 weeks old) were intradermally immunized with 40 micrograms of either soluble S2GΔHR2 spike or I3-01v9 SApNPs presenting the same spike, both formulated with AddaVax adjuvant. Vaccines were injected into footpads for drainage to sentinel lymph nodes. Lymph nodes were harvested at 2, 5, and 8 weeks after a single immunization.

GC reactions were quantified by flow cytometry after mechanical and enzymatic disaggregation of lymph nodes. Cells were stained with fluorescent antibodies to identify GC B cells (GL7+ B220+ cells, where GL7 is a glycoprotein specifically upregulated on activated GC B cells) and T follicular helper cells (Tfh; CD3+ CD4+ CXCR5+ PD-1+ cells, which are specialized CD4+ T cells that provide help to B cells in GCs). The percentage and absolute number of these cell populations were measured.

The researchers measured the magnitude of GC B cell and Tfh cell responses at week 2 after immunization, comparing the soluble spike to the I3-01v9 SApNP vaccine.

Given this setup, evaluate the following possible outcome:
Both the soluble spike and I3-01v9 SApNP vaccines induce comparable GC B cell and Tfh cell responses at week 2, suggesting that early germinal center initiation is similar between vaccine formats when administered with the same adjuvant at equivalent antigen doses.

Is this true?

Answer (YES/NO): NO